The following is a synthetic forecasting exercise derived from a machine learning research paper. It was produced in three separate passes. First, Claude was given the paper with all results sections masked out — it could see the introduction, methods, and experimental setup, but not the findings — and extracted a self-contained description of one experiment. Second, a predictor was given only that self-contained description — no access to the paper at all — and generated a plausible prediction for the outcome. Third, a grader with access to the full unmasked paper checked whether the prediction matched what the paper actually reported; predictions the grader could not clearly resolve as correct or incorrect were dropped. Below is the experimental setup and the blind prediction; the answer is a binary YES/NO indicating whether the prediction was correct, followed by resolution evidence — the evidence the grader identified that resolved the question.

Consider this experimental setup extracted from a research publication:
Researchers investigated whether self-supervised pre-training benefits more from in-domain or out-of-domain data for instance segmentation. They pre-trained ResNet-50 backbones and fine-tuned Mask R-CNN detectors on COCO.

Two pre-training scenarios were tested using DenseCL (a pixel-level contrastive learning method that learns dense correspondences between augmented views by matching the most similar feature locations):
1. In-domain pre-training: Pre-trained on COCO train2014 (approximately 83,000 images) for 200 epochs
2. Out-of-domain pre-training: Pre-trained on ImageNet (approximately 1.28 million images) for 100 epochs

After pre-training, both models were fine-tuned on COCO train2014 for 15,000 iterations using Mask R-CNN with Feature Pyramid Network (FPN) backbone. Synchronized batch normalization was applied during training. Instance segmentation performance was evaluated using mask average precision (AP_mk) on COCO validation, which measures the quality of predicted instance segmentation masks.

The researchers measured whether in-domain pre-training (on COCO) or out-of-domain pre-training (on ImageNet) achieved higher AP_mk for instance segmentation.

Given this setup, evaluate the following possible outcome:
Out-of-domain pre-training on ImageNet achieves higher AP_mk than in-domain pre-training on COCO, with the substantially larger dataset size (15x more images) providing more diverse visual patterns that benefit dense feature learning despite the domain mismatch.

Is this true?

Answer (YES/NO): YES